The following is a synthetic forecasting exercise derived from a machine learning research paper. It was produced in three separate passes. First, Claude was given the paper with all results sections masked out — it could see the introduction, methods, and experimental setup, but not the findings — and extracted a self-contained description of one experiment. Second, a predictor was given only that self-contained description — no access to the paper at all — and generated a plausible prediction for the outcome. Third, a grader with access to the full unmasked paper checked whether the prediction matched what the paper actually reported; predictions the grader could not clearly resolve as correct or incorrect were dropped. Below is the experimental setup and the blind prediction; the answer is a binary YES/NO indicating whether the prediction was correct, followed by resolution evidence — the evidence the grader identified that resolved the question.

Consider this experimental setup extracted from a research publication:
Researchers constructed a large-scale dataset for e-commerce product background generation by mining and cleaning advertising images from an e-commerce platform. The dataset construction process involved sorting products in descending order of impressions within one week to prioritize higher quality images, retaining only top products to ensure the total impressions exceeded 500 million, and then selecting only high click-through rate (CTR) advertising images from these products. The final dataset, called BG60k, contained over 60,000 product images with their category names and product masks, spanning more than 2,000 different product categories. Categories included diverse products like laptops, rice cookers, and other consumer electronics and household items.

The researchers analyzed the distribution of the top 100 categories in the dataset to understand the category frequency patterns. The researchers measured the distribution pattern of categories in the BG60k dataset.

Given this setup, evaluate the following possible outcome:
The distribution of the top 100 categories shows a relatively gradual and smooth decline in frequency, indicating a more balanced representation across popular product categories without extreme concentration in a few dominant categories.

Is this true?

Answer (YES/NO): NO